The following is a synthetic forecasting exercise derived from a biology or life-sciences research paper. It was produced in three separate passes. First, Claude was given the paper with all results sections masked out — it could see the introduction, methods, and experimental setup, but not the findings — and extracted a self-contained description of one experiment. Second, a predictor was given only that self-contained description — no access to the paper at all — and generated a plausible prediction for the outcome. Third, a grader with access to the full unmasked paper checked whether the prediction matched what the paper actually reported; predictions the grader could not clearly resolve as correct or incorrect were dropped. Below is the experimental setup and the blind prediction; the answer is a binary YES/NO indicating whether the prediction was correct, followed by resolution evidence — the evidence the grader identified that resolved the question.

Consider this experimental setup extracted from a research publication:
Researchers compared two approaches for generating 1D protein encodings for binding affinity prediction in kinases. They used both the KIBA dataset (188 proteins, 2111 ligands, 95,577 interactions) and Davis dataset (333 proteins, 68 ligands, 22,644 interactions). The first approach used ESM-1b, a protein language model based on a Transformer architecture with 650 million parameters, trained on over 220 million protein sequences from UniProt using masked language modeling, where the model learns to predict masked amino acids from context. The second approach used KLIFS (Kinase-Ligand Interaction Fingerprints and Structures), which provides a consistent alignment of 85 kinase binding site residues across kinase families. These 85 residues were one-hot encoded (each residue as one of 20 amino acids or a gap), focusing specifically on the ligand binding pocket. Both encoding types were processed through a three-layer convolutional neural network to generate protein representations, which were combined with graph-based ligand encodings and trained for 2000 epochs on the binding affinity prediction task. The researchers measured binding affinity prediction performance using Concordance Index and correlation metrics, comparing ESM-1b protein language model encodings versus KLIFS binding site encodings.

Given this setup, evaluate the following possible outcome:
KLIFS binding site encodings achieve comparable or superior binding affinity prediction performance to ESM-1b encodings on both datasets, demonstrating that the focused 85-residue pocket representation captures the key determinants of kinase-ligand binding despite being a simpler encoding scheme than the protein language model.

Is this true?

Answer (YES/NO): NO